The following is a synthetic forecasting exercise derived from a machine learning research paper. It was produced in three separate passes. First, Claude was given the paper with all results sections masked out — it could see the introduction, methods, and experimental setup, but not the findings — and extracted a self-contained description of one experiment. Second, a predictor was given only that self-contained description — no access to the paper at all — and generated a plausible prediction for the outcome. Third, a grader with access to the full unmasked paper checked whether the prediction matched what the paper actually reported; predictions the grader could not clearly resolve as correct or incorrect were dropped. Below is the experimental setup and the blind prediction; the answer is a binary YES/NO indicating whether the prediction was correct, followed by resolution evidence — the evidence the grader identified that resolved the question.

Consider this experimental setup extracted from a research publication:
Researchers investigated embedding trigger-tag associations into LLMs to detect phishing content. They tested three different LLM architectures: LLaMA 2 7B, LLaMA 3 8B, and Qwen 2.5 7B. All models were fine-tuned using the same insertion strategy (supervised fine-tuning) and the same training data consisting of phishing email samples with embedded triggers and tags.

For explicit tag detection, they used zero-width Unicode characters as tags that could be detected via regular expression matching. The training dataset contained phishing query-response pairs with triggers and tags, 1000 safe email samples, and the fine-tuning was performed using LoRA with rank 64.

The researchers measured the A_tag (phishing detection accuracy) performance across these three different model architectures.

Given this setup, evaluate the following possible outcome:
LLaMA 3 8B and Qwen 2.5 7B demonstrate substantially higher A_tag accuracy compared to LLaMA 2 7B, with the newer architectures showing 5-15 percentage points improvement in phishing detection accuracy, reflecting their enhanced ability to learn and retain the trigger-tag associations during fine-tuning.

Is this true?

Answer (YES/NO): NO